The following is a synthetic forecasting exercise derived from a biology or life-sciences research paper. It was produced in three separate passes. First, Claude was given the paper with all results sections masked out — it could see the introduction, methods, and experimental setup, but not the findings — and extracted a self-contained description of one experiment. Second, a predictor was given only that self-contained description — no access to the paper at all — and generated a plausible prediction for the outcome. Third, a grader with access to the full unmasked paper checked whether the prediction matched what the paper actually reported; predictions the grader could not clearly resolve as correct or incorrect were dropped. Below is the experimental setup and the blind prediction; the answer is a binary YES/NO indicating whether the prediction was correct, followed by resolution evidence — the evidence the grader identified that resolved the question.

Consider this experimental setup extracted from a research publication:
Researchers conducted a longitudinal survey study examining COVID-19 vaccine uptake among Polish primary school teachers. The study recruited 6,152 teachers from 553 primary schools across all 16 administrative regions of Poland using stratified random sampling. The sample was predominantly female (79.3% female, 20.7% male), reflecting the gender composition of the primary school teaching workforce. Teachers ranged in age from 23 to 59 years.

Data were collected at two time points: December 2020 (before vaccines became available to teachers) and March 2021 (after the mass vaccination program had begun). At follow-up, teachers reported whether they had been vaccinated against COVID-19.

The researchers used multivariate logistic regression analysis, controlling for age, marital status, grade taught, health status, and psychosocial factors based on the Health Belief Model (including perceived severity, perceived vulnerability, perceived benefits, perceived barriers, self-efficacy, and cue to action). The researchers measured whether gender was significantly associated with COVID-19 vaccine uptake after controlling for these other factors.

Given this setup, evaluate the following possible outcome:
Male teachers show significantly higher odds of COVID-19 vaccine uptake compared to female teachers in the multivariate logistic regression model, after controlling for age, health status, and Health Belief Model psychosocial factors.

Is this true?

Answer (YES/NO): NO